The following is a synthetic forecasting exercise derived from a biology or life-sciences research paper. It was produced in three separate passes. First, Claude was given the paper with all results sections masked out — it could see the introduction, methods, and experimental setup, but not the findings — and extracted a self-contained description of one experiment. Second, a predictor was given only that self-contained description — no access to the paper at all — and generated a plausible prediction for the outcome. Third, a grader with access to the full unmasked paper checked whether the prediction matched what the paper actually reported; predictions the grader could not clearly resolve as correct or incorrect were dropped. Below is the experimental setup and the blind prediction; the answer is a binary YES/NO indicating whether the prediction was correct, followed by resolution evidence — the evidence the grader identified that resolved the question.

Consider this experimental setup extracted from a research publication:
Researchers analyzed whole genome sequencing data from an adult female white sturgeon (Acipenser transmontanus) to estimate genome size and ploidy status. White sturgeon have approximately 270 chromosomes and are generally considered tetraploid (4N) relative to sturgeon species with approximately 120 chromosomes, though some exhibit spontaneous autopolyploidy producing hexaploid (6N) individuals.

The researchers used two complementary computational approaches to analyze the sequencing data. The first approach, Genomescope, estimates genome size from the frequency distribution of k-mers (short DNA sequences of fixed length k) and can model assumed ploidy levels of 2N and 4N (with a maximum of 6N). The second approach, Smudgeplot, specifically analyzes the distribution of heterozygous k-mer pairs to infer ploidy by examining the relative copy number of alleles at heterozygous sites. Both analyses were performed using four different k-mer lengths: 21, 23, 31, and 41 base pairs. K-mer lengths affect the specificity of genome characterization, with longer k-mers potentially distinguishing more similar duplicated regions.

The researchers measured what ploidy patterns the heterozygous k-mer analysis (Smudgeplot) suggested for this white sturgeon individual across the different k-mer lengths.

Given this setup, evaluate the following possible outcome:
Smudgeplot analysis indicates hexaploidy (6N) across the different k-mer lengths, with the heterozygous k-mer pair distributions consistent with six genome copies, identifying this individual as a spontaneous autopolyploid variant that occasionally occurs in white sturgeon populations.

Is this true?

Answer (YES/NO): NO